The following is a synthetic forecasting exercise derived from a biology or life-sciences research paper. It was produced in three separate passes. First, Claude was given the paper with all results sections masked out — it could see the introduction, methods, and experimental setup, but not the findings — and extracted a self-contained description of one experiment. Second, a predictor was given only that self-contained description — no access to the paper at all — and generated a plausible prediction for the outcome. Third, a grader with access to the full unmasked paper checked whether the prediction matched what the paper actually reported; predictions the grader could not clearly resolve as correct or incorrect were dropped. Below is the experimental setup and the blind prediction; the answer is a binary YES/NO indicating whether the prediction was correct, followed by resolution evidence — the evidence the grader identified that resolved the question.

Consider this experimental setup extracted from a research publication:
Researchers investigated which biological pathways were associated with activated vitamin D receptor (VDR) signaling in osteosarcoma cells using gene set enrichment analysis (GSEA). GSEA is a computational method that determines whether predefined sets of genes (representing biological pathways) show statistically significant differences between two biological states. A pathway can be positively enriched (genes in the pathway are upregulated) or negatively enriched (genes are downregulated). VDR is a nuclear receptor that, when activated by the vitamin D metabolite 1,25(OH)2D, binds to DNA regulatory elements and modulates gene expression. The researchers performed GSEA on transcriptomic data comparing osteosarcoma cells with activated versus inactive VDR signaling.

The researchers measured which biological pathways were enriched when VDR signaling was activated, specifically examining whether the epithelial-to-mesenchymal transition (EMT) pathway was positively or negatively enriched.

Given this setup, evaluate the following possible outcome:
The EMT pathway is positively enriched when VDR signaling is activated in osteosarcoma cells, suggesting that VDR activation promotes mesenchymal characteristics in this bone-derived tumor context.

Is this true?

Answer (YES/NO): NO